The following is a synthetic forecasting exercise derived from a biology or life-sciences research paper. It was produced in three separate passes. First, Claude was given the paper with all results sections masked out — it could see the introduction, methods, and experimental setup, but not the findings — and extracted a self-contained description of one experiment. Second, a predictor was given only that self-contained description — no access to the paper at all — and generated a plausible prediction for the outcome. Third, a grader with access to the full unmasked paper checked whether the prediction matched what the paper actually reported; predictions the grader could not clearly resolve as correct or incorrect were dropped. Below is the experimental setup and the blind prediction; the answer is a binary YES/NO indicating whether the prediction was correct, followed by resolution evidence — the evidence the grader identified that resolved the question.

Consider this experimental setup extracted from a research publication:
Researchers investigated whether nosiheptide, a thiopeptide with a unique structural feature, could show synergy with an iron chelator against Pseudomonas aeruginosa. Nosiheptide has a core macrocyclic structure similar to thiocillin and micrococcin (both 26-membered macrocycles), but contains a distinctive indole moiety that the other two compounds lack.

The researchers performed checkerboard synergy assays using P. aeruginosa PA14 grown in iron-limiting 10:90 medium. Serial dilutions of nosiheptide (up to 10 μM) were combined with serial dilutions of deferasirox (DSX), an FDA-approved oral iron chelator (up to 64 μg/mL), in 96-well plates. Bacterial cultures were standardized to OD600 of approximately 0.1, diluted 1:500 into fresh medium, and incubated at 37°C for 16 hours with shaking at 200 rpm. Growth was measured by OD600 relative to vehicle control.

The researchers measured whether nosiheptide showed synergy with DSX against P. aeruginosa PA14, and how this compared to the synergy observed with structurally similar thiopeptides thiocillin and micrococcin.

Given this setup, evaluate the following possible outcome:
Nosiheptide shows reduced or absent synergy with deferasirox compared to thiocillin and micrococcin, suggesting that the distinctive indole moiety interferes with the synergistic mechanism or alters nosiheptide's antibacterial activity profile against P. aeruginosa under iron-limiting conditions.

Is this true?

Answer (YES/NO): YES